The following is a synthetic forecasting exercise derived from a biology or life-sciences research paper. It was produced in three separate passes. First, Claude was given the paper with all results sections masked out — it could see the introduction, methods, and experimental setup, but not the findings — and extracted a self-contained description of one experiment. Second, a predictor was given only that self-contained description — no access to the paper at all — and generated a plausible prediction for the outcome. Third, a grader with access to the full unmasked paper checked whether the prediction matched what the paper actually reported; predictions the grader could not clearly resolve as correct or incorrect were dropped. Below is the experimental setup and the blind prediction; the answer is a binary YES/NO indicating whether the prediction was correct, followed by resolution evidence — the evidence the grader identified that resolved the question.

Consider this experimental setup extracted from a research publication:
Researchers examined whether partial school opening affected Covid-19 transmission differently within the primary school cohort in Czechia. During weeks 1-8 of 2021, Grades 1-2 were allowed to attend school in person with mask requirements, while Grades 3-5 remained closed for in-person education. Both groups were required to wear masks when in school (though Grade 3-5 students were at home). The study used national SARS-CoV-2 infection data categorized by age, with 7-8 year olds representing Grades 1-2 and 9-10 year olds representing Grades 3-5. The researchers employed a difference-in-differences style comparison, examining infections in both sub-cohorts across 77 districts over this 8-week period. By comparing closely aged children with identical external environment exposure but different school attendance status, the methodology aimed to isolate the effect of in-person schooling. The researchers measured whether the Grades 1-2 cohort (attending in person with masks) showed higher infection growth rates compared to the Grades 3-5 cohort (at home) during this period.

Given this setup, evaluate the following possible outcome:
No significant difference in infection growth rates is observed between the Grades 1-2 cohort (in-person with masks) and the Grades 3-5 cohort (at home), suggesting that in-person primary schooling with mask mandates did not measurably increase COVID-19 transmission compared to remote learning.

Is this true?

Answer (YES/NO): NO